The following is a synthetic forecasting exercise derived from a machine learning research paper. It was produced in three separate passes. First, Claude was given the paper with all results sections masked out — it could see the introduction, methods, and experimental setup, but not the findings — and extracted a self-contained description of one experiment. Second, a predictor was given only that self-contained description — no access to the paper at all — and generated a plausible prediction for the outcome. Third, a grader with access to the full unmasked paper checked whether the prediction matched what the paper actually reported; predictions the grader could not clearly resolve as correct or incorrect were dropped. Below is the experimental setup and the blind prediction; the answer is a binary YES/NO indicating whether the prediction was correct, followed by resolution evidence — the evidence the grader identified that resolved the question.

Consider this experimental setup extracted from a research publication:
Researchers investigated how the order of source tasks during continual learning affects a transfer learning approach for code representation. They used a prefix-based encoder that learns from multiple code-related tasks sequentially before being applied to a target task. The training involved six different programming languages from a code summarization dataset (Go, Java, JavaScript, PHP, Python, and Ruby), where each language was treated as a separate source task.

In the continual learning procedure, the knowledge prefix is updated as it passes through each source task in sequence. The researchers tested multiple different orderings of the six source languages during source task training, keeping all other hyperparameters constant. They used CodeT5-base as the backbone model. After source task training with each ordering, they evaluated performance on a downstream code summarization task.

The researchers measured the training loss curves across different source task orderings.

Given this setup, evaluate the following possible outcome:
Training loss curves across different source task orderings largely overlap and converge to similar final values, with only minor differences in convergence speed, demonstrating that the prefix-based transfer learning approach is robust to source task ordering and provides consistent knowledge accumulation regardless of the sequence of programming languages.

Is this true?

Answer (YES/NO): YES